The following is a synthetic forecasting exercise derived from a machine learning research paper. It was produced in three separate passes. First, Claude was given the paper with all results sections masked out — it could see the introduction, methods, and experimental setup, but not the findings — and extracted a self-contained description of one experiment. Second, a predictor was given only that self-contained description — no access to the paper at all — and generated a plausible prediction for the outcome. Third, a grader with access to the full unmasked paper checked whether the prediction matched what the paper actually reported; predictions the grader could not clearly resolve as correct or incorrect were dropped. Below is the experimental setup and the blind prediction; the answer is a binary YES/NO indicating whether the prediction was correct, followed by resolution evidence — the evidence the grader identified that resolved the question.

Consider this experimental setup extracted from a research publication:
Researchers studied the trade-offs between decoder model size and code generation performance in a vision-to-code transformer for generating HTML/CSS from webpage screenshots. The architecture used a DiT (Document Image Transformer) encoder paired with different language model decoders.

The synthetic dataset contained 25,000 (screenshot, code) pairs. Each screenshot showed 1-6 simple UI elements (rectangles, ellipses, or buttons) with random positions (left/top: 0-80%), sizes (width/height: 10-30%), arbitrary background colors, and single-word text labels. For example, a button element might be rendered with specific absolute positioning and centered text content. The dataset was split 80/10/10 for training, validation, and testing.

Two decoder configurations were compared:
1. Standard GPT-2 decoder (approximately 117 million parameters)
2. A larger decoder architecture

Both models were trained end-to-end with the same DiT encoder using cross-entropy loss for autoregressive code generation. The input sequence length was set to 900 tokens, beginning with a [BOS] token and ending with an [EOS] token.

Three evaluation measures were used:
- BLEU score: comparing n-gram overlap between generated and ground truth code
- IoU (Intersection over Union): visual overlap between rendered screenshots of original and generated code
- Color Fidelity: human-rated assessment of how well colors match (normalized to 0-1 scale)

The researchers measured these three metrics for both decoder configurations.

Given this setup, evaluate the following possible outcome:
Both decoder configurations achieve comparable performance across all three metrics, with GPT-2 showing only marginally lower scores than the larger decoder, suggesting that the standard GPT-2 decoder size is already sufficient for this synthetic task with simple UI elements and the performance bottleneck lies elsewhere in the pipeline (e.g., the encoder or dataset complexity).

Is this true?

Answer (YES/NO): NO